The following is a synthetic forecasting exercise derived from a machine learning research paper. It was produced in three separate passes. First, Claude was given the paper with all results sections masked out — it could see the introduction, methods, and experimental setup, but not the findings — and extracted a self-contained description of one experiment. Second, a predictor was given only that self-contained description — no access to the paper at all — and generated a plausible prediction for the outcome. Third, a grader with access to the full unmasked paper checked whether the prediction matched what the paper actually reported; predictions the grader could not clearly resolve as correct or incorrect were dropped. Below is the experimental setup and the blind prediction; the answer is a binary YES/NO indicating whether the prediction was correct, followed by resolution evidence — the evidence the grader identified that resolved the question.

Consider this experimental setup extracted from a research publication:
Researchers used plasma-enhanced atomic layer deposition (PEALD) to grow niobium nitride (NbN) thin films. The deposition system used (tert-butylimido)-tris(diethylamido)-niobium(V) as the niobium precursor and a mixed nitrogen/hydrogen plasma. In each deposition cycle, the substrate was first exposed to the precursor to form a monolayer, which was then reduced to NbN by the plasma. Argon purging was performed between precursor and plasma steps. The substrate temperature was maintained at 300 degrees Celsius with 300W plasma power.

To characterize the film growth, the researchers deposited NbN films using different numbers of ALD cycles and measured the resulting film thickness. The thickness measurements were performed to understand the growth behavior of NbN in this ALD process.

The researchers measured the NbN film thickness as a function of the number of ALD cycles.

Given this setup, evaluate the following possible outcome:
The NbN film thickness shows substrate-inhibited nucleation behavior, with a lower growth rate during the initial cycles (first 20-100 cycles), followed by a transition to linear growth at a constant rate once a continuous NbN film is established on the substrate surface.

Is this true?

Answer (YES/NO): NO